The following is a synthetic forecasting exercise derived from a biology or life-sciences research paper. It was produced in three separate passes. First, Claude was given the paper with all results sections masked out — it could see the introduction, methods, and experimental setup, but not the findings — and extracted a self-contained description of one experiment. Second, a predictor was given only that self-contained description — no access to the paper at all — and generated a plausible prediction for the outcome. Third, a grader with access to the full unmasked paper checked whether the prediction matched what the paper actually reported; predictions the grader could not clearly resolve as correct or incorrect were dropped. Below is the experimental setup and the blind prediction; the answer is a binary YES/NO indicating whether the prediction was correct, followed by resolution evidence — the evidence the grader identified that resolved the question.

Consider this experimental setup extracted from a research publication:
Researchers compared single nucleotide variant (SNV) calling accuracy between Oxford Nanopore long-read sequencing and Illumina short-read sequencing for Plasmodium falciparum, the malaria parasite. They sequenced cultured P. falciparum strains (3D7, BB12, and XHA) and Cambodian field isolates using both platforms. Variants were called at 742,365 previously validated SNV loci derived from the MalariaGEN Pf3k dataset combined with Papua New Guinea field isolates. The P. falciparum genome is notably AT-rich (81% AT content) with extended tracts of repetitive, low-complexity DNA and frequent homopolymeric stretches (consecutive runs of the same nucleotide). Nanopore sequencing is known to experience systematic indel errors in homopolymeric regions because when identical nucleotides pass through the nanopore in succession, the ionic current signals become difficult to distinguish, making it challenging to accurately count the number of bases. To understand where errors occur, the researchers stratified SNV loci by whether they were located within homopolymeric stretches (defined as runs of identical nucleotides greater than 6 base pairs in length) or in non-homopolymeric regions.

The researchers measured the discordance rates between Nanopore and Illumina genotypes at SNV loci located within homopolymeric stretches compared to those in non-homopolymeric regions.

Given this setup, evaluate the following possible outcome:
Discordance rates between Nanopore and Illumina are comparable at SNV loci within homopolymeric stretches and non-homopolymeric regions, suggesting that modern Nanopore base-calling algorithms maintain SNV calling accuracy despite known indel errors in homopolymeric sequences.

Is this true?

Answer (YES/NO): NO